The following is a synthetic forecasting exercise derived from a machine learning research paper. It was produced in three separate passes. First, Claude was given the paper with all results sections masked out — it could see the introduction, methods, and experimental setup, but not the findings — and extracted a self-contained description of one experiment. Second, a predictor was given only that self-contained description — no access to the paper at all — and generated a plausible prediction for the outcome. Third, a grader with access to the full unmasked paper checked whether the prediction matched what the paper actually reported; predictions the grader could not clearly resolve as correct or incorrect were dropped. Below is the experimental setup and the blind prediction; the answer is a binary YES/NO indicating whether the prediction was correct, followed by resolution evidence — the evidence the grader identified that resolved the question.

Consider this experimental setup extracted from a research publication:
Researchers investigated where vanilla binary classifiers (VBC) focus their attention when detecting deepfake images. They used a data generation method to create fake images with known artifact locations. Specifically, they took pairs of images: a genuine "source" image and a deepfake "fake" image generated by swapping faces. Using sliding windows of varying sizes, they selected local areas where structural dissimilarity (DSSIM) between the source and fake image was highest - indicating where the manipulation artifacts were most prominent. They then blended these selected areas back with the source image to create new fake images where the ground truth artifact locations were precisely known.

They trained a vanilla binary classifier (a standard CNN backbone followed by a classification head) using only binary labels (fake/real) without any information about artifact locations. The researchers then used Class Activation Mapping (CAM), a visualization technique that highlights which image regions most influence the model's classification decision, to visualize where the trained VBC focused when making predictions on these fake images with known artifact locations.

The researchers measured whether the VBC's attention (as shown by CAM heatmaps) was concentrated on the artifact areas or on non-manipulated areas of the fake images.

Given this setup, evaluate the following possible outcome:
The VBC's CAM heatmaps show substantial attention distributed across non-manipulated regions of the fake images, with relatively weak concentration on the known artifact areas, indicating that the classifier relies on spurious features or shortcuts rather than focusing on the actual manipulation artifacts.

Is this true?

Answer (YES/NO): YES